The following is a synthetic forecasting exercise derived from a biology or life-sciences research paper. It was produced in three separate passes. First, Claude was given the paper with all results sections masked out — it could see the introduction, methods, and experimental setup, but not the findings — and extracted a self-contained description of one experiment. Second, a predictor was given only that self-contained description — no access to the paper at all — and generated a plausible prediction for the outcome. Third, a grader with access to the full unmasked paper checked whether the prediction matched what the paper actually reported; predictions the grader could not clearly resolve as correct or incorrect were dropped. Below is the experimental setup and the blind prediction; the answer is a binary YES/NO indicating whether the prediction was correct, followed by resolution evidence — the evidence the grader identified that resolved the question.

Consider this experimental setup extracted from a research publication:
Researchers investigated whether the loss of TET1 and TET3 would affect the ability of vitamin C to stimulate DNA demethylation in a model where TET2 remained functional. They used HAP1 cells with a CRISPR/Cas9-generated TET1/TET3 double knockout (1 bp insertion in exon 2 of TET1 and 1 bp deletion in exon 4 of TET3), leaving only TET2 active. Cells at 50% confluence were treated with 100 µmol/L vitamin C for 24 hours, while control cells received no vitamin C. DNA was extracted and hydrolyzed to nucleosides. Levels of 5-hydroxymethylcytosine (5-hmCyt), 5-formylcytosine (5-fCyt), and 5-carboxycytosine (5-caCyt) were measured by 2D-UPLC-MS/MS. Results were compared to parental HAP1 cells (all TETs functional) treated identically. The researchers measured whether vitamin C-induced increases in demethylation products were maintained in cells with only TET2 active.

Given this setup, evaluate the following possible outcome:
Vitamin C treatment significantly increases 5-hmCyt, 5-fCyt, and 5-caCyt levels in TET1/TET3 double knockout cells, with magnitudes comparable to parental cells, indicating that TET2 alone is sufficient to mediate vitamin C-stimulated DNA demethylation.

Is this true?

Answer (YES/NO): NO